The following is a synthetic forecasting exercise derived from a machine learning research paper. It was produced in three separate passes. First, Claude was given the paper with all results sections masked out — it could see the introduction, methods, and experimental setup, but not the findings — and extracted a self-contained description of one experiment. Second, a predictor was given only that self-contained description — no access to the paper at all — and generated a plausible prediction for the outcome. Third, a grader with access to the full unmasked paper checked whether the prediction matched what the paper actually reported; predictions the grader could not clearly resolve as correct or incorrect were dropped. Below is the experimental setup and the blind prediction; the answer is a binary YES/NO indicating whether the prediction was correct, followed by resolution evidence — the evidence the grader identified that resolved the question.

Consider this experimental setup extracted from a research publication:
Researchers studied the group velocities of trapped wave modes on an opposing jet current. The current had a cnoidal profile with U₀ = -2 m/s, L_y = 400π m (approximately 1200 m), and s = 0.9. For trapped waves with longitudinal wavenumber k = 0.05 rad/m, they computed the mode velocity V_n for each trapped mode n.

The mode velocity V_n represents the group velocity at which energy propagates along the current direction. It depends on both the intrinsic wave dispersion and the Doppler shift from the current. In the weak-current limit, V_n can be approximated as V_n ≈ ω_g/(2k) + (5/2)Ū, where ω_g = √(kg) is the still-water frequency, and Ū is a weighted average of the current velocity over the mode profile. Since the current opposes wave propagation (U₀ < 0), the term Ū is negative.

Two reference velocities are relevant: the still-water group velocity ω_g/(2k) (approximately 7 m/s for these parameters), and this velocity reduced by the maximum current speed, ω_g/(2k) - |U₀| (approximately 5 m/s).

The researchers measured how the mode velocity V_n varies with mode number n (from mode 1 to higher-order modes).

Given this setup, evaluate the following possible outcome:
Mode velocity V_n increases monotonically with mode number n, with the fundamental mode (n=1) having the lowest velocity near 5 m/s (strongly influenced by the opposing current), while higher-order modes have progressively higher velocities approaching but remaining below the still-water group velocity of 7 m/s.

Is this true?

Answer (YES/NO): NO